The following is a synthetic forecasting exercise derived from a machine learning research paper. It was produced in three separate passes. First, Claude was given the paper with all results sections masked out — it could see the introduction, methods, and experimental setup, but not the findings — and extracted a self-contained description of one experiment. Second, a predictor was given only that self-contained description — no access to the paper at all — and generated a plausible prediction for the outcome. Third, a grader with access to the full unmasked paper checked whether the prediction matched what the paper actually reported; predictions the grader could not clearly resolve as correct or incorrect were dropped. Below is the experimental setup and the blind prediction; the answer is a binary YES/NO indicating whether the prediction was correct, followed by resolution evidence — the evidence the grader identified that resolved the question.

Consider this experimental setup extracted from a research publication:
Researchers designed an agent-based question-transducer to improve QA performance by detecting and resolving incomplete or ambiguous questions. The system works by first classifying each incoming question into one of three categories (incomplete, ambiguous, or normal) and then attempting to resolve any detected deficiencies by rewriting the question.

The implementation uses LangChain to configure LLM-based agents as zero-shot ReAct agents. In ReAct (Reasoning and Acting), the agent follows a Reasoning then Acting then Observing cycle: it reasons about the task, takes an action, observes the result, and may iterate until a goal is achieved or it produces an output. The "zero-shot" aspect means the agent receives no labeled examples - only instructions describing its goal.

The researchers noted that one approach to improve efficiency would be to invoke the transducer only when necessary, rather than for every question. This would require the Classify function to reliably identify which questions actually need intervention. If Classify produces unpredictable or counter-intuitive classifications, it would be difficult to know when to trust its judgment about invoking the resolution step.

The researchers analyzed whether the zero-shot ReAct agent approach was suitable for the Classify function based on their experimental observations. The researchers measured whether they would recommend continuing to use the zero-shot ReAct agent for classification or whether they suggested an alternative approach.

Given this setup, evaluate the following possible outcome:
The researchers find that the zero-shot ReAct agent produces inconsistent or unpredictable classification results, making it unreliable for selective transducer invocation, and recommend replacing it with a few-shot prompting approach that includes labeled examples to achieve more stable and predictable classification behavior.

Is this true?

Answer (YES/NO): NO